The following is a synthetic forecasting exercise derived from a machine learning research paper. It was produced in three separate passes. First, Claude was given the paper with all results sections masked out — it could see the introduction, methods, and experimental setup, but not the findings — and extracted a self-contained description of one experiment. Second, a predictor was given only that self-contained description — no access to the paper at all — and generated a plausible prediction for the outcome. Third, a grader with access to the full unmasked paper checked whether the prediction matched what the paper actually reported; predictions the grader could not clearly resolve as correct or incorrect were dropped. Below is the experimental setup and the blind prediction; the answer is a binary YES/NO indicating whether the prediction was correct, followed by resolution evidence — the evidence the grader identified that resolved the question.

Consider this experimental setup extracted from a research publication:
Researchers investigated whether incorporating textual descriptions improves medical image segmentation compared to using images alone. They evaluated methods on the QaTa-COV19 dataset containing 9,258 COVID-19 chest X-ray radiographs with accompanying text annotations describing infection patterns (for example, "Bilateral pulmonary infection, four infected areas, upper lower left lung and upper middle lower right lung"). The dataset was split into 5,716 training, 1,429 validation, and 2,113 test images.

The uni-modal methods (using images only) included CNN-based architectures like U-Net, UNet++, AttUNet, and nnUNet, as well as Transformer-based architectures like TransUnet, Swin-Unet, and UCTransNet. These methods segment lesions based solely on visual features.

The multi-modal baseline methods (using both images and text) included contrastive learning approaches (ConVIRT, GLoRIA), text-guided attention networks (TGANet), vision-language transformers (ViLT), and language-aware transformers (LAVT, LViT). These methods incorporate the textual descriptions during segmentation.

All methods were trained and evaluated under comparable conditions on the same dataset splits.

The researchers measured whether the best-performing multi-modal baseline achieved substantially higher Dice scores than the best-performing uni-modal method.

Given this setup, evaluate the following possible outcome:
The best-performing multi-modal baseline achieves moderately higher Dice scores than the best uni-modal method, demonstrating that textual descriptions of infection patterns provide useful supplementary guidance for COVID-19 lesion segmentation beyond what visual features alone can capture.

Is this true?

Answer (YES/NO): YES